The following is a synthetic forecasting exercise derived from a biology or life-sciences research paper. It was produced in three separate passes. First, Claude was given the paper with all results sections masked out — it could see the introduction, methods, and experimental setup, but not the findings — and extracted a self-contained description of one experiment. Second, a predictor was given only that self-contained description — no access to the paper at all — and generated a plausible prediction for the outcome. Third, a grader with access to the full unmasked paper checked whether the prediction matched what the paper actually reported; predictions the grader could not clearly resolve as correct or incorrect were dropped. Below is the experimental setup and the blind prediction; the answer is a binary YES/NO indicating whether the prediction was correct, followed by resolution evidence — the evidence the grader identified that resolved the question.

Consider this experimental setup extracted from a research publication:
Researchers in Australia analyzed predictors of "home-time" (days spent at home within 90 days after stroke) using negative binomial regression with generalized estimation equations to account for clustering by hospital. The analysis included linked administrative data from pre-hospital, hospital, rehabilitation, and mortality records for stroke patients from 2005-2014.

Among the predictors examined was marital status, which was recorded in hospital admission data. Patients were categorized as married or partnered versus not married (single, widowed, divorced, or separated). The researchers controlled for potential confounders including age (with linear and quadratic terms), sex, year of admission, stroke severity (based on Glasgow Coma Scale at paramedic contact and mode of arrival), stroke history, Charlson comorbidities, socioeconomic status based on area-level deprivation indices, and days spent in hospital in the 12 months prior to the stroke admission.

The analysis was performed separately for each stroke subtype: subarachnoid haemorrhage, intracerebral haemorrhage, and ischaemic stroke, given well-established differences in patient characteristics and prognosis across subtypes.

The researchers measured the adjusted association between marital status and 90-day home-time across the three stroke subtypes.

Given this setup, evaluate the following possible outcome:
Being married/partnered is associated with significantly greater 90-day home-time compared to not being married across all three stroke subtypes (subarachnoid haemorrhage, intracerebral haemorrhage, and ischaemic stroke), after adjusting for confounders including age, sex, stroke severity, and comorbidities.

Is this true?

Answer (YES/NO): NO